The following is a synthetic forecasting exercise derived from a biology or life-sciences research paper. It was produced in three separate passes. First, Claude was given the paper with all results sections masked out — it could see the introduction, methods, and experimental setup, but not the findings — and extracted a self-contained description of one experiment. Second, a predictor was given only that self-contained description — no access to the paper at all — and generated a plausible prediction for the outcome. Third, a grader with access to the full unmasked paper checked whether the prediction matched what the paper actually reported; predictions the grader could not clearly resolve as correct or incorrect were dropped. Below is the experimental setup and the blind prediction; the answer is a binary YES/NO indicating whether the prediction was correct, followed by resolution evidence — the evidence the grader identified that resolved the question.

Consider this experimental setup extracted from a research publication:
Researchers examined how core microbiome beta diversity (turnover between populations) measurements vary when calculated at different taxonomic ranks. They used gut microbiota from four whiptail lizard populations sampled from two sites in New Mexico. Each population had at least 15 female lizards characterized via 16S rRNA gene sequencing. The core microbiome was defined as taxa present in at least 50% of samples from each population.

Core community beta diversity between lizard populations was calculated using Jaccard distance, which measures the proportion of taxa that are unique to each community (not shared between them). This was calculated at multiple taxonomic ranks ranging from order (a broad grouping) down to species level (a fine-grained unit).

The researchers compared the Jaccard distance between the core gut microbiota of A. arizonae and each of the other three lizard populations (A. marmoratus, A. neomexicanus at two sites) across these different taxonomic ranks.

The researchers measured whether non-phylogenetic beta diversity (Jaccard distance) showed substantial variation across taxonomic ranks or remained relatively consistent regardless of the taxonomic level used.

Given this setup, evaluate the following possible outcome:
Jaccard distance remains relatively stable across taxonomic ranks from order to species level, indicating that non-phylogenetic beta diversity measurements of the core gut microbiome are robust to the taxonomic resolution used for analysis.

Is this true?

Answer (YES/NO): NO